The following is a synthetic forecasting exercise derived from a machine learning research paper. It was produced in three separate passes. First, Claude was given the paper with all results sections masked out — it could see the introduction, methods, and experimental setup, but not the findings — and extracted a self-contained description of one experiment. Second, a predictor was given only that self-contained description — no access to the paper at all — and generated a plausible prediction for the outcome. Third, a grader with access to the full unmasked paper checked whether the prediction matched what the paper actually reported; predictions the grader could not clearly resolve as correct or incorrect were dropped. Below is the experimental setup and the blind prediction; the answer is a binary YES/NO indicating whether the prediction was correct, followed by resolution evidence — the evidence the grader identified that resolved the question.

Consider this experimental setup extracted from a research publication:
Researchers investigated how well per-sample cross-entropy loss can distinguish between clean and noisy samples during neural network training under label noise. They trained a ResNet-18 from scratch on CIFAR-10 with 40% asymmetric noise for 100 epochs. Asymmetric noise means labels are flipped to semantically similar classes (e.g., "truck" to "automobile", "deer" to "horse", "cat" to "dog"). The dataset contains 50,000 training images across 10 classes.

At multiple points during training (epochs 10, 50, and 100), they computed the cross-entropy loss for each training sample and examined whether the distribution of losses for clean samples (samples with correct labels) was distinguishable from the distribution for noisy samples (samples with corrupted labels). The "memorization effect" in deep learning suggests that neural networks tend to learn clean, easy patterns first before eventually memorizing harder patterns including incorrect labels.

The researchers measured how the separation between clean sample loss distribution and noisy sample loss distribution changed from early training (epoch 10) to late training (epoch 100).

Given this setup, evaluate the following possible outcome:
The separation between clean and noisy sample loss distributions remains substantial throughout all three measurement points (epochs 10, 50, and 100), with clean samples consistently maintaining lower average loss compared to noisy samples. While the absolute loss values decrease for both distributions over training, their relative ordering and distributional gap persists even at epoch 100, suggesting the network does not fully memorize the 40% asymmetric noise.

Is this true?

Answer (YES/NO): NO